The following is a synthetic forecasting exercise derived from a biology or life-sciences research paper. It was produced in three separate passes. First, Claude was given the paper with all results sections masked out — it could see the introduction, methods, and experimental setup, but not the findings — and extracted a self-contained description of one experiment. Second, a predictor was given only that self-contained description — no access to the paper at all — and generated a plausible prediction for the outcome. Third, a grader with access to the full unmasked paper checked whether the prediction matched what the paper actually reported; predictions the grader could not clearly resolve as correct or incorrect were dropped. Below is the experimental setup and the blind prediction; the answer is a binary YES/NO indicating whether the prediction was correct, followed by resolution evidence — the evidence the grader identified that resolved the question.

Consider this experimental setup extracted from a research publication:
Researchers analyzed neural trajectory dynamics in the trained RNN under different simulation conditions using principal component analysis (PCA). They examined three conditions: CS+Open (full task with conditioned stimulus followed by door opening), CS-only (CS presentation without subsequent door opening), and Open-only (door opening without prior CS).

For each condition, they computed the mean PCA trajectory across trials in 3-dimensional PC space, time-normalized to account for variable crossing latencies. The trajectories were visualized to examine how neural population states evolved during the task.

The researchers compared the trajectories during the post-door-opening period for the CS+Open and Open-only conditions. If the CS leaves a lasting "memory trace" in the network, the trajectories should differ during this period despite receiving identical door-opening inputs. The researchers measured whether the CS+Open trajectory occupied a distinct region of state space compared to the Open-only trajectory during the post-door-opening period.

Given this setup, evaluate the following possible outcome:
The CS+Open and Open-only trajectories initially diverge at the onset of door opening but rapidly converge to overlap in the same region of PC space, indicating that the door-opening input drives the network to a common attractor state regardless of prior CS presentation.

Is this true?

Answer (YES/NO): NO